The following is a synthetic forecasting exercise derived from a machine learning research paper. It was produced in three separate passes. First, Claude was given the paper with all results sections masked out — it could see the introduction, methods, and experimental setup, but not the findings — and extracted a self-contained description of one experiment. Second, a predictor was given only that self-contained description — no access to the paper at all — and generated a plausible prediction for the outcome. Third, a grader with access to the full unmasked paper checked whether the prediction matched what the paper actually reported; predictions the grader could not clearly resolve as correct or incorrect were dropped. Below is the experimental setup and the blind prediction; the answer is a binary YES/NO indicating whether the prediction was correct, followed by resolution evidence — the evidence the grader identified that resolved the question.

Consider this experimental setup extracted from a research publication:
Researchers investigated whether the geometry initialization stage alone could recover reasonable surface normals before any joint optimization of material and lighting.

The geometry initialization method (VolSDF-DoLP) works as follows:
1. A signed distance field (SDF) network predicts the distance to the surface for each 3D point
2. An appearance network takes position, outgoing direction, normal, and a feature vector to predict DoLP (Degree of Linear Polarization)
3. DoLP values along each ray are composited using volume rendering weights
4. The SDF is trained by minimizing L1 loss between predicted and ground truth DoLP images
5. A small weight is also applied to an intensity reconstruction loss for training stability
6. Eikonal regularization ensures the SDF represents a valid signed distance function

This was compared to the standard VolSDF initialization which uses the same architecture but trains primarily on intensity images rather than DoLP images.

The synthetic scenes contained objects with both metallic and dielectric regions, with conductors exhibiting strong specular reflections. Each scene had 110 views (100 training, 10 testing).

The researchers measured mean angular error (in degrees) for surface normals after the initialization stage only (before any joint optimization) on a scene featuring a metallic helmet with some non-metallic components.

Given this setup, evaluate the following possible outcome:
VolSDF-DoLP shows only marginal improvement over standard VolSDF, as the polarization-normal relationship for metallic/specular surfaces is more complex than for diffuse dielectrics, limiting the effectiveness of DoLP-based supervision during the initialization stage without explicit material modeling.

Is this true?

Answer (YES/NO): NO